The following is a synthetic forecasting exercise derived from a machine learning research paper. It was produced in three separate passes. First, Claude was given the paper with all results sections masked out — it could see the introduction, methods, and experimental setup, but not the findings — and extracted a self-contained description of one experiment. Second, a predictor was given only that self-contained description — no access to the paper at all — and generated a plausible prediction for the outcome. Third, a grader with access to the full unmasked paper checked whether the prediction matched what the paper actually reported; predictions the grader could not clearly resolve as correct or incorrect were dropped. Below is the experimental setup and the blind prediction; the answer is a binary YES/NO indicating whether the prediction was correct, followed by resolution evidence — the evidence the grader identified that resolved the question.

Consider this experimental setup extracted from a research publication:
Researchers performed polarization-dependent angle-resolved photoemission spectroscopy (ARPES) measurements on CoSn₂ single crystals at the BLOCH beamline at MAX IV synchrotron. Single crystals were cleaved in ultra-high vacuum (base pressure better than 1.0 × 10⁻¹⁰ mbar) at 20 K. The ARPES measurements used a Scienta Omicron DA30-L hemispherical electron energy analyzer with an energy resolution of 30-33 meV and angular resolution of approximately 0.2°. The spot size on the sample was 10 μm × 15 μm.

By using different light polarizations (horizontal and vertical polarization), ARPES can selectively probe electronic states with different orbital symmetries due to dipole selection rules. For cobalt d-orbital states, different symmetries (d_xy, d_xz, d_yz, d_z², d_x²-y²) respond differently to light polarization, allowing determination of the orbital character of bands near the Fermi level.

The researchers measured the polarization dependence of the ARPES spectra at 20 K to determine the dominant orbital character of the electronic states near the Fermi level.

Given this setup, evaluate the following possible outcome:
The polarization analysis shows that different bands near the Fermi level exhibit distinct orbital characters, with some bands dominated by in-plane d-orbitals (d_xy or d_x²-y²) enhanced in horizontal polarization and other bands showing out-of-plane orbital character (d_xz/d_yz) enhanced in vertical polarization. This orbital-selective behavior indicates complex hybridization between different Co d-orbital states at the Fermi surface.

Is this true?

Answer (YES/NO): NO